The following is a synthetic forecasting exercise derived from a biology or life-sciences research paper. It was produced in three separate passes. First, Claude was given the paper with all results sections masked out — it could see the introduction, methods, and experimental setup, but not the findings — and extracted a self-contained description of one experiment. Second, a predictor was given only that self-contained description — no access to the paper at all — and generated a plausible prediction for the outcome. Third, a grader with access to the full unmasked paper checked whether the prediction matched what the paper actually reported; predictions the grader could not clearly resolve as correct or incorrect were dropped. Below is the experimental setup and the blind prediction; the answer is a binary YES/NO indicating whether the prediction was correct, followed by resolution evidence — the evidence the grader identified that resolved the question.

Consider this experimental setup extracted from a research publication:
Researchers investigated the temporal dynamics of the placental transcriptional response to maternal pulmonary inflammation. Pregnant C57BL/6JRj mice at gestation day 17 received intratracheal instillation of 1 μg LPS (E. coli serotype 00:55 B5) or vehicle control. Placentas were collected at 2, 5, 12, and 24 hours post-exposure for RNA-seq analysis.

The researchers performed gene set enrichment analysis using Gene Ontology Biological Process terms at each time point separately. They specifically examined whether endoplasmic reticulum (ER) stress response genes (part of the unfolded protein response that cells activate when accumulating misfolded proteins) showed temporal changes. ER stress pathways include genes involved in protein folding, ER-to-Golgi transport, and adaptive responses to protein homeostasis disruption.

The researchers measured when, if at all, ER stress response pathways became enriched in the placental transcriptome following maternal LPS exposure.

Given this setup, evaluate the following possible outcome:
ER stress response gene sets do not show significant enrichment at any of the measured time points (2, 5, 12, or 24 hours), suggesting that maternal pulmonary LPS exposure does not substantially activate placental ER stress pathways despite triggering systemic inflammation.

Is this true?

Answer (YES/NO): NO